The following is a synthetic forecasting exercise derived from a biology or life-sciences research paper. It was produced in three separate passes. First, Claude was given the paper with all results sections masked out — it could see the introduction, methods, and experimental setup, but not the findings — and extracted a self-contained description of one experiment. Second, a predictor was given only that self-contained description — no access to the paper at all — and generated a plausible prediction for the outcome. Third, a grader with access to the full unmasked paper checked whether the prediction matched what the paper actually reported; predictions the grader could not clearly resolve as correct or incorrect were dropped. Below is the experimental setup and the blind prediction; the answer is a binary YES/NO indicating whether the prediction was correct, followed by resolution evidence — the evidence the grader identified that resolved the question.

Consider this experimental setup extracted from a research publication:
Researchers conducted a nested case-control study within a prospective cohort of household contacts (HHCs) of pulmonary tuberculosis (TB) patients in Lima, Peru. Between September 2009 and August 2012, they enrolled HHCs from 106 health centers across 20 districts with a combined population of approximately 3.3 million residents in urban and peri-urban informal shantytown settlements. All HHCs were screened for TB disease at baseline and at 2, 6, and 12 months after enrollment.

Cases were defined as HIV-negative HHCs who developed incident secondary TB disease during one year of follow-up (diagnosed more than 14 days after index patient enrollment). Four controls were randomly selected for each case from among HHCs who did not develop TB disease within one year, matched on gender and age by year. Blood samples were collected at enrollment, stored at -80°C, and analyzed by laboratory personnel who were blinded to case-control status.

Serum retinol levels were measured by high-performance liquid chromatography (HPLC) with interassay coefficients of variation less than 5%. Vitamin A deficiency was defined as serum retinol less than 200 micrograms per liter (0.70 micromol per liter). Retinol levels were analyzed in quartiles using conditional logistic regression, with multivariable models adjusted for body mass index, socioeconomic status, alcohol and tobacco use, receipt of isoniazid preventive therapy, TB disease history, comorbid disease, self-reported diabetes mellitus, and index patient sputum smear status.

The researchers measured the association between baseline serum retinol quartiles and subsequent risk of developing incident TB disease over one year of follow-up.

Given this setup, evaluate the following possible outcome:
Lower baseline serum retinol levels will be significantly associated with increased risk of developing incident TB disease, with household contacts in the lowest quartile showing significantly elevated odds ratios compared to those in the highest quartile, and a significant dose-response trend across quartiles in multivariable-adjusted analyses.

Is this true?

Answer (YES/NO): YES